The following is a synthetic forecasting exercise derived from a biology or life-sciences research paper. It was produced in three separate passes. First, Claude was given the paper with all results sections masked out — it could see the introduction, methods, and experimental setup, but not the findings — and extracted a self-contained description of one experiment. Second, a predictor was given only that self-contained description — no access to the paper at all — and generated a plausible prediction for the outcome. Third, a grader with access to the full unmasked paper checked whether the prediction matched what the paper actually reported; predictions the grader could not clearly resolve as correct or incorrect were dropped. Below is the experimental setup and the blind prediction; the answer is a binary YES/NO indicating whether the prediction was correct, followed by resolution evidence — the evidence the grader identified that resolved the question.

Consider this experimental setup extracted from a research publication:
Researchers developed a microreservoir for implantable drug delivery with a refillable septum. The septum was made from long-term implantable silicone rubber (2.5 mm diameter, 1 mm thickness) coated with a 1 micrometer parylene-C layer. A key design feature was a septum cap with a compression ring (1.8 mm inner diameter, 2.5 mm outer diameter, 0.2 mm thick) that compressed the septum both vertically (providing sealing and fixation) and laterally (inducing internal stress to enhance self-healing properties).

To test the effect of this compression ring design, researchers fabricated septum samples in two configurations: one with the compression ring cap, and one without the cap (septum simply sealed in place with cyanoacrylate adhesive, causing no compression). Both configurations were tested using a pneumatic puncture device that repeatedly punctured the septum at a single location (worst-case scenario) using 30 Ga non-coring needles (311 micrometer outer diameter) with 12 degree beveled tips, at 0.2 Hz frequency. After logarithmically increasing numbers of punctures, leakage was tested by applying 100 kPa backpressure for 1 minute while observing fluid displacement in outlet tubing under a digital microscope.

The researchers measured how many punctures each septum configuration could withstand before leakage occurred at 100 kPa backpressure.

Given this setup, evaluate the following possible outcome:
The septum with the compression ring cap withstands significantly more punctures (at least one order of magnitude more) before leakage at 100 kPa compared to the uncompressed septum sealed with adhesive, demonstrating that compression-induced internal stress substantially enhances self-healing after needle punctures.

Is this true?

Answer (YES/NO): YES